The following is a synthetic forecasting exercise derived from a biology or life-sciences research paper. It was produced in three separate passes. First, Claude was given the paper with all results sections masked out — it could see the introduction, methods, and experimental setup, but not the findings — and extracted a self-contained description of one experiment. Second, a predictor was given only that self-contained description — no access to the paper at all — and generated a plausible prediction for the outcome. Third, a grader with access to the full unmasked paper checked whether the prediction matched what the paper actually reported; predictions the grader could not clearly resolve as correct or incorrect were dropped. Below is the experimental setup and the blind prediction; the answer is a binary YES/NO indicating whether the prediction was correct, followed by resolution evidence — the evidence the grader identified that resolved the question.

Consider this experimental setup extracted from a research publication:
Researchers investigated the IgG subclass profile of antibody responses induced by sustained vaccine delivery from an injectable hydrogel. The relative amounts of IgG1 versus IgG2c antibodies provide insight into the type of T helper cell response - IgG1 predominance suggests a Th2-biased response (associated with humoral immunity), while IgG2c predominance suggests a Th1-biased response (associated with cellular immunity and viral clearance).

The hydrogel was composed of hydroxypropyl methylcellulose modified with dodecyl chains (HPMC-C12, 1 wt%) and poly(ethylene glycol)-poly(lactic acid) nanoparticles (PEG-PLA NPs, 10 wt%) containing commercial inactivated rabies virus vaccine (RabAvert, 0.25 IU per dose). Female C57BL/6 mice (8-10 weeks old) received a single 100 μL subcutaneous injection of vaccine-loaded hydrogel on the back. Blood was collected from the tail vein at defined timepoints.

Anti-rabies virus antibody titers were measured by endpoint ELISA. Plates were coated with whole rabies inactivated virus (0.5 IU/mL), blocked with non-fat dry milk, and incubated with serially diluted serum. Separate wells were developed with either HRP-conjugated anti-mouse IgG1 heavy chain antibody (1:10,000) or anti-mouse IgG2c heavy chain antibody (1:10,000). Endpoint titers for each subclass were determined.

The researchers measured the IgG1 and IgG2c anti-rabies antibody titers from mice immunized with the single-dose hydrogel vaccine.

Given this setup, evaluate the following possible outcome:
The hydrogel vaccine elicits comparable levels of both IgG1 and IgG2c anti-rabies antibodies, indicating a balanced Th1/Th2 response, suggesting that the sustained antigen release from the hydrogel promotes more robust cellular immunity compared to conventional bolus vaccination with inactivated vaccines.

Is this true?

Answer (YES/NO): NO